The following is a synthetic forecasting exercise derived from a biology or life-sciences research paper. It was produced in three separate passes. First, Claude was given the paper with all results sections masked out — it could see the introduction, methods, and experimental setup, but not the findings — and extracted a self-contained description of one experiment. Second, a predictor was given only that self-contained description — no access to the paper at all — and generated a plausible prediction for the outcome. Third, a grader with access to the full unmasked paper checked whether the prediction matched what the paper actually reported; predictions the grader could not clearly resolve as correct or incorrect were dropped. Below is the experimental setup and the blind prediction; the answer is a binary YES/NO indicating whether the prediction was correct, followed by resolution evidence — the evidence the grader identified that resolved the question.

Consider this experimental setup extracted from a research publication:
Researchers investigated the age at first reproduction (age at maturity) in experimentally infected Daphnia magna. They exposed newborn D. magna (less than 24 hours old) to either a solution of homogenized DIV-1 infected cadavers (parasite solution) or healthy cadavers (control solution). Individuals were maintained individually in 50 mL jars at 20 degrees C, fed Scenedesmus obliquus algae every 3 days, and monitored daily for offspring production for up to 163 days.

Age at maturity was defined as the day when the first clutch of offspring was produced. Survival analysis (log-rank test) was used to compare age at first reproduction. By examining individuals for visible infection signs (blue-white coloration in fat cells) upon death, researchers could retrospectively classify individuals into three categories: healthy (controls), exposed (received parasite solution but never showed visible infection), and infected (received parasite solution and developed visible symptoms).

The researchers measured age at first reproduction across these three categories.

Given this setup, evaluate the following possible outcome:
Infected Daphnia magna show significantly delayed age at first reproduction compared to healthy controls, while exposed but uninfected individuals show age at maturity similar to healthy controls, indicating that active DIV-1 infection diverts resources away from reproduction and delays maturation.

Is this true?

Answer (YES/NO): NO